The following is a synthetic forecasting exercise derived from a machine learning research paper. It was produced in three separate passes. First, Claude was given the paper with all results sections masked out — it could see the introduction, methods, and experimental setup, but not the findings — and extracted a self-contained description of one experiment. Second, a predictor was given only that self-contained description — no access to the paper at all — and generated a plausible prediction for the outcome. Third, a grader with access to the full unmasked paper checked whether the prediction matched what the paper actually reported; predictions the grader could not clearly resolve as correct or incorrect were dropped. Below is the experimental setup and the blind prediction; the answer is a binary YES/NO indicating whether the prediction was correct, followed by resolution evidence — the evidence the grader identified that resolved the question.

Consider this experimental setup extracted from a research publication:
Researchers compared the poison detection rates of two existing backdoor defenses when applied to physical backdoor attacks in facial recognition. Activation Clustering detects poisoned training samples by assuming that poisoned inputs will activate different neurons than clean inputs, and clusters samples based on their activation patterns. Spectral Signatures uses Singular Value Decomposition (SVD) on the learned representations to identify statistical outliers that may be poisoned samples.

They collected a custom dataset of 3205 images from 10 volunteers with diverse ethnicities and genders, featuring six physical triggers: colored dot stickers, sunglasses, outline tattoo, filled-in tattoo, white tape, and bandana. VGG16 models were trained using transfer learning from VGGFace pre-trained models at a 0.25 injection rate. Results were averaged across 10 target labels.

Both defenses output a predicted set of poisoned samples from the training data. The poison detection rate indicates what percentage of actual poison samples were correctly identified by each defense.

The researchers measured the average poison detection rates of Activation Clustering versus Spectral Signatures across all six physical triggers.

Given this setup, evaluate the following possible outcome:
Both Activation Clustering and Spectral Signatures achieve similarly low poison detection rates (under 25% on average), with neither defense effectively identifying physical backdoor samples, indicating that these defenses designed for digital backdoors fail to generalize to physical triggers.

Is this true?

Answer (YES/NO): NO